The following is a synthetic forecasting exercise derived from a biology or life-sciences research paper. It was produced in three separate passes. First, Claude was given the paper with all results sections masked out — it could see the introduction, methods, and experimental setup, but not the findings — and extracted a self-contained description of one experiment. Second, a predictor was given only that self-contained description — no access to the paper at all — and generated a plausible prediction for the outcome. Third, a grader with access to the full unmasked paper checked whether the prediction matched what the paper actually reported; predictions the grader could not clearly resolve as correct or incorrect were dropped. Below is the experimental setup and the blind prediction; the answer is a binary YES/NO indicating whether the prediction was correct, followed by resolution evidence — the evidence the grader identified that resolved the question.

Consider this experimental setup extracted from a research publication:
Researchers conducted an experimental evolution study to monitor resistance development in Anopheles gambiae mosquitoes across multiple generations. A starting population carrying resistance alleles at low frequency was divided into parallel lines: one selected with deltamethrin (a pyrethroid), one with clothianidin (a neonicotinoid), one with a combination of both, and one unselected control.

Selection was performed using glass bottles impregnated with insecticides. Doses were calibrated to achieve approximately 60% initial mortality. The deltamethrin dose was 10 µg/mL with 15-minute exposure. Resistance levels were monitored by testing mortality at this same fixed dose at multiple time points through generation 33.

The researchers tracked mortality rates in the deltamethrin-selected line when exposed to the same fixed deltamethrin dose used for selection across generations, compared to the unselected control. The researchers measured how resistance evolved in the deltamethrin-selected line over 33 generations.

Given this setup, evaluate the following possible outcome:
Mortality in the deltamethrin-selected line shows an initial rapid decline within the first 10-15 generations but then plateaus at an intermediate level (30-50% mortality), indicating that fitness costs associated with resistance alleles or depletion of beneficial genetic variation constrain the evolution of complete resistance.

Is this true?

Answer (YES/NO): NO